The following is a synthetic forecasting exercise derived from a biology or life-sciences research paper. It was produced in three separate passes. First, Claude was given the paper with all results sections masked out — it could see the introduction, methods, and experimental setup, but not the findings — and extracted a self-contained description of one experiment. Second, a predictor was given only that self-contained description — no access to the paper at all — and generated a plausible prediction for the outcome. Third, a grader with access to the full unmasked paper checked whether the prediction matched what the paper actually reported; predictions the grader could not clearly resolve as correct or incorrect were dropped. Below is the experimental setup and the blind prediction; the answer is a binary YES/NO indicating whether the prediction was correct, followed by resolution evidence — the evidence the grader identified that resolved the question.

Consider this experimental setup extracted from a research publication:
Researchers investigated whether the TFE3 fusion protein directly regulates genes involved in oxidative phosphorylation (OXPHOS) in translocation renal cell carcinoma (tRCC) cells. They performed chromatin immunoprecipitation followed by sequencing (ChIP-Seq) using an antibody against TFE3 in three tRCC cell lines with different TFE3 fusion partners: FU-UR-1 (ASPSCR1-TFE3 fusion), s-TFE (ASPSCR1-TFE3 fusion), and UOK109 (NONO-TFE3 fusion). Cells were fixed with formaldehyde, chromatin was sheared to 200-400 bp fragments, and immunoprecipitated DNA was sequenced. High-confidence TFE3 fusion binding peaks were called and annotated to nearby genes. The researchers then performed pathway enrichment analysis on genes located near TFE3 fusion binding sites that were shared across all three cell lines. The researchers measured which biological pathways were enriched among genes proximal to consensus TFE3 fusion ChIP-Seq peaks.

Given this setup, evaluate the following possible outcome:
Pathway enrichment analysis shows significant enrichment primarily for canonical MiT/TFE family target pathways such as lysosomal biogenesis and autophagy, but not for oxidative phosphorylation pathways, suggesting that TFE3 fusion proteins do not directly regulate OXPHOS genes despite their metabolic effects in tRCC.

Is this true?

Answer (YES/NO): NO